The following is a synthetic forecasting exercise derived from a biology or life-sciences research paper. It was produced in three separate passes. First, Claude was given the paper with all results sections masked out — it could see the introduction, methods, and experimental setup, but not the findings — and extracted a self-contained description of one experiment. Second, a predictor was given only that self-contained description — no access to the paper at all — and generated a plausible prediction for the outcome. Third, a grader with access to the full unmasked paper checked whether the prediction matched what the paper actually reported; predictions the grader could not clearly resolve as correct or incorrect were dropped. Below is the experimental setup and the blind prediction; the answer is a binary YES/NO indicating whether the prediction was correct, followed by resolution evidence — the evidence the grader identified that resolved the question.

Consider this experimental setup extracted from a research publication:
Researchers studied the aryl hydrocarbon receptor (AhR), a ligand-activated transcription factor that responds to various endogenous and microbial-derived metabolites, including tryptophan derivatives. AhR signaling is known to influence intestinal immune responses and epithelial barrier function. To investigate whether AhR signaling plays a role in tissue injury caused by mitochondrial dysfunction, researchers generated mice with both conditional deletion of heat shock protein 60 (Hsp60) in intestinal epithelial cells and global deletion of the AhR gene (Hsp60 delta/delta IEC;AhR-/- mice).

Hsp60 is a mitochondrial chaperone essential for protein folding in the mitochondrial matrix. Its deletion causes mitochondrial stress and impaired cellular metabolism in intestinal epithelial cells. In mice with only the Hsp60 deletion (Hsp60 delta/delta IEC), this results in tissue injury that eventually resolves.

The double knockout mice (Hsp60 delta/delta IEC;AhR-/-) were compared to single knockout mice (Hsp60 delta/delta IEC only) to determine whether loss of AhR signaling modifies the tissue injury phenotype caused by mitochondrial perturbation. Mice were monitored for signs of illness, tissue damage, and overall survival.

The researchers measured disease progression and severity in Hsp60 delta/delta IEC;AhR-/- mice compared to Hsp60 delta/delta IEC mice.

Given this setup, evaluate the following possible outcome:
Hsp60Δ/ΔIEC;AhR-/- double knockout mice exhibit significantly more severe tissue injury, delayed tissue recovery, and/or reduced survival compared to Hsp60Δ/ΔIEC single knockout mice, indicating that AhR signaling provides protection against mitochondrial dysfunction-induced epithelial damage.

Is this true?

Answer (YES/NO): YES